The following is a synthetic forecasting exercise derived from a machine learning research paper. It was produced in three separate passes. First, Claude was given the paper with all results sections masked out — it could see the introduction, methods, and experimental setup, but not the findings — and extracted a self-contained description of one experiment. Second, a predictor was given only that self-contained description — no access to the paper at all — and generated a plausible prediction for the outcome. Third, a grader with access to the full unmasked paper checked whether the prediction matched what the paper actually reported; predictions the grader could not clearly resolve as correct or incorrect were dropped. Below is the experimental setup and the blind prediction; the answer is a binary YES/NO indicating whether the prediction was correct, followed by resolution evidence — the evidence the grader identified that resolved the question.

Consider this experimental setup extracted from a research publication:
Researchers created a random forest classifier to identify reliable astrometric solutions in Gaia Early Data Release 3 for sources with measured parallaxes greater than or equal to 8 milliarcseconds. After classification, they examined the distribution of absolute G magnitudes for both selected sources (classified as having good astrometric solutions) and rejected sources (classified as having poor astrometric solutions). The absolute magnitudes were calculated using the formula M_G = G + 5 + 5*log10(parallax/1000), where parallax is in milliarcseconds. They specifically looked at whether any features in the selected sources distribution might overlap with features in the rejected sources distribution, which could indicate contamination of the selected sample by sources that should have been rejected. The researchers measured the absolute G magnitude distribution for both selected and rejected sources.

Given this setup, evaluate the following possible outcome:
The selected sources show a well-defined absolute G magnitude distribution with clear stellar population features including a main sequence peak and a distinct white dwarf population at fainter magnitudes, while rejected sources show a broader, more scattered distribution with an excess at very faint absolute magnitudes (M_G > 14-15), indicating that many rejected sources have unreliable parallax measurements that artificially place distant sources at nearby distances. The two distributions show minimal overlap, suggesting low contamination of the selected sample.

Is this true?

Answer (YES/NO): NO